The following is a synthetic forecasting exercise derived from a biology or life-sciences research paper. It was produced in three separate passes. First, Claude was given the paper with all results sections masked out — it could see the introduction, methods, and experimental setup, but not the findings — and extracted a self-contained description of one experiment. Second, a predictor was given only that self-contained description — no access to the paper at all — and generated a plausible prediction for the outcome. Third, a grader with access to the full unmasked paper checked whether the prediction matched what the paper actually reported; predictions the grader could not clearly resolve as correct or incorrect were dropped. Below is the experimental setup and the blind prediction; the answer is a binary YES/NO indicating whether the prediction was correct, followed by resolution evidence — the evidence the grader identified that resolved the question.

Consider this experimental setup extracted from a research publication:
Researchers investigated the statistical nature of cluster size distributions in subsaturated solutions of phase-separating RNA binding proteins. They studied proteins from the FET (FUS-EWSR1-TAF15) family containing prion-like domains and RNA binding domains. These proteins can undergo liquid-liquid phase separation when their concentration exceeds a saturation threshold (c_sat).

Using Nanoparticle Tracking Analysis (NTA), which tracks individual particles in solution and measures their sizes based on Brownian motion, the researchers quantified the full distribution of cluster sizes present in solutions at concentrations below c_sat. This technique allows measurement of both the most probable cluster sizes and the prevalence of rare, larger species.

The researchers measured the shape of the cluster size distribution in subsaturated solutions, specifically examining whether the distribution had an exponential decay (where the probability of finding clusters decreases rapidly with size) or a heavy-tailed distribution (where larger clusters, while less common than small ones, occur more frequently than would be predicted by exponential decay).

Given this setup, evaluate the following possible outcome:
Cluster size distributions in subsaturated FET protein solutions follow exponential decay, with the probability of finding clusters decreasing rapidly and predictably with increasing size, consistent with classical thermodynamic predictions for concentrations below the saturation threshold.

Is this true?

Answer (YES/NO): NO